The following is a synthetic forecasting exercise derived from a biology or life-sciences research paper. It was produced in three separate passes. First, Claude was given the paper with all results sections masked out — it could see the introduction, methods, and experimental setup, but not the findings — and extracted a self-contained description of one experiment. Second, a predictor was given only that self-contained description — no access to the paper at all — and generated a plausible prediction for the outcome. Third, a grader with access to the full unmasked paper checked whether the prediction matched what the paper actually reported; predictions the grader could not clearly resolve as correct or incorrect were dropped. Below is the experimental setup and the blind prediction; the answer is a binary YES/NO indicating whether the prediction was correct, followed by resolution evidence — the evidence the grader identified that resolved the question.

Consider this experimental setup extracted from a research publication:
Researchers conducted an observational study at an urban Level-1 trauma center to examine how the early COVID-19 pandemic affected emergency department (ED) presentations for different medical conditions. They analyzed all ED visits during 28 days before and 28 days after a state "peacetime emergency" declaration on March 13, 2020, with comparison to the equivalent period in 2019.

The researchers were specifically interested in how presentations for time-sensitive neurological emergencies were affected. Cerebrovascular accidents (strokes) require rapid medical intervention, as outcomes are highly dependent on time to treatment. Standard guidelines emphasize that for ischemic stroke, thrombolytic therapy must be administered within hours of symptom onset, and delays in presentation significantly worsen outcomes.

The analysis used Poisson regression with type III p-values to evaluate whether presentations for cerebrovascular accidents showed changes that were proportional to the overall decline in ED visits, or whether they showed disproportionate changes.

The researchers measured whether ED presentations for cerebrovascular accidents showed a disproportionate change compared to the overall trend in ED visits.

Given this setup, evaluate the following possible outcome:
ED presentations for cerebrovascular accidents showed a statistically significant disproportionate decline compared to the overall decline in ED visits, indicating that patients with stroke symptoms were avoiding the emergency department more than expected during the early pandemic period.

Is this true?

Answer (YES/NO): YES